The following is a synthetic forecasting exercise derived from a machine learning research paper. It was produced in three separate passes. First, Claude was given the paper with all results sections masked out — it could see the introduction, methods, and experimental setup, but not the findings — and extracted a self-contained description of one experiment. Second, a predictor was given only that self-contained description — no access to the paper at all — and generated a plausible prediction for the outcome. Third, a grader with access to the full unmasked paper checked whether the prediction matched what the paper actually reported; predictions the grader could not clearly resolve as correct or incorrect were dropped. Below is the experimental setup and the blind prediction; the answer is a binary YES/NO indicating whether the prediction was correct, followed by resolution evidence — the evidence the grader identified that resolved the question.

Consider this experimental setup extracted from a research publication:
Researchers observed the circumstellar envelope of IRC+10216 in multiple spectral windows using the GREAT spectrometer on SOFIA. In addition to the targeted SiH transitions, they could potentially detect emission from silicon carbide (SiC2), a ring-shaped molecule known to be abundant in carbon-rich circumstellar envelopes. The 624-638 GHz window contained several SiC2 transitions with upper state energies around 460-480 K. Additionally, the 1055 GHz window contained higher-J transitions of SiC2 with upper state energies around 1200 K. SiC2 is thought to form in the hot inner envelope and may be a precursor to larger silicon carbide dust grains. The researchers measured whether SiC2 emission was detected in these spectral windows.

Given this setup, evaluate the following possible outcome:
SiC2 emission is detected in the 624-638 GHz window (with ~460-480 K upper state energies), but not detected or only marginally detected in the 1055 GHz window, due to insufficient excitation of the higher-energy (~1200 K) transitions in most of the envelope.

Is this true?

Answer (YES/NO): NO